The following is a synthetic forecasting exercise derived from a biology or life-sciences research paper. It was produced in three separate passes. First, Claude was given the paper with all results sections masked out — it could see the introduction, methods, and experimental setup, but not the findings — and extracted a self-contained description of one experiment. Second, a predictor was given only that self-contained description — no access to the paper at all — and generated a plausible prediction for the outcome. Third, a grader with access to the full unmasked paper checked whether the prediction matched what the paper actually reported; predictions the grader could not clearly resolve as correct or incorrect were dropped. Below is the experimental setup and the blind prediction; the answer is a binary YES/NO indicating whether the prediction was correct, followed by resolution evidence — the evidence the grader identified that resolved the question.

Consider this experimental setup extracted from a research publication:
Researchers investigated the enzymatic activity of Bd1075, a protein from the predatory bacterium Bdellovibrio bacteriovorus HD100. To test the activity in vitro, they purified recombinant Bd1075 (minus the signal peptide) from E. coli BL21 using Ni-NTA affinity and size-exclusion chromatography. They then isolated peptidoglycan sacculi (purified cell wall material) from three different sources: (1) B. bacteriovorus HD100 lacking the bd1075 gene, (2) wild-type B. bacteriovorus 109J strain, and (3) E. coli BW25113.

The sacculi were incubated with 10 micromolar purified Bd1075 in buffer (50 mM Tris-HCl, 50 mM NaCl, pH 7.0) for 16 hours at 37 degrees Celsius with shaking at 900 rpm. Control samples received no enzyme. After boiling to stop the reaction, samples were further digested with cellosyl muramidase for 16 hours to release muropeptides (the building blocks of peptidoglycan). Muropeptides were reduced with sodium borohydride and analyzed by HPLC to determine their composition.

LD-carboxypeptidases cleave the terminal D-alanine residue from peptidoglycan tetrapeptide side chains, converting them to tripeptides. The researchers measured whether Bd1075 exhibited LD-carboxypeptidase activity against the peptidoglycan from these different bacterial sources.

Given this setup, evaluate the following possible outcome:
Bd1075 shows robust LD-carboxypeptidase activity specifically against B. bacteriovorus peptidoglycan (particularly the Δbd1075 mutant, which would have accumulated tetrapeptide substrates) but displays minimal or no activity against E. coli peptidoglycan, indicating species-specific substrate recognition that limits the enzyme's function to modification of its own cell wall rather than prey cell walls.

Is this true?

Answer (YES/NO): NO